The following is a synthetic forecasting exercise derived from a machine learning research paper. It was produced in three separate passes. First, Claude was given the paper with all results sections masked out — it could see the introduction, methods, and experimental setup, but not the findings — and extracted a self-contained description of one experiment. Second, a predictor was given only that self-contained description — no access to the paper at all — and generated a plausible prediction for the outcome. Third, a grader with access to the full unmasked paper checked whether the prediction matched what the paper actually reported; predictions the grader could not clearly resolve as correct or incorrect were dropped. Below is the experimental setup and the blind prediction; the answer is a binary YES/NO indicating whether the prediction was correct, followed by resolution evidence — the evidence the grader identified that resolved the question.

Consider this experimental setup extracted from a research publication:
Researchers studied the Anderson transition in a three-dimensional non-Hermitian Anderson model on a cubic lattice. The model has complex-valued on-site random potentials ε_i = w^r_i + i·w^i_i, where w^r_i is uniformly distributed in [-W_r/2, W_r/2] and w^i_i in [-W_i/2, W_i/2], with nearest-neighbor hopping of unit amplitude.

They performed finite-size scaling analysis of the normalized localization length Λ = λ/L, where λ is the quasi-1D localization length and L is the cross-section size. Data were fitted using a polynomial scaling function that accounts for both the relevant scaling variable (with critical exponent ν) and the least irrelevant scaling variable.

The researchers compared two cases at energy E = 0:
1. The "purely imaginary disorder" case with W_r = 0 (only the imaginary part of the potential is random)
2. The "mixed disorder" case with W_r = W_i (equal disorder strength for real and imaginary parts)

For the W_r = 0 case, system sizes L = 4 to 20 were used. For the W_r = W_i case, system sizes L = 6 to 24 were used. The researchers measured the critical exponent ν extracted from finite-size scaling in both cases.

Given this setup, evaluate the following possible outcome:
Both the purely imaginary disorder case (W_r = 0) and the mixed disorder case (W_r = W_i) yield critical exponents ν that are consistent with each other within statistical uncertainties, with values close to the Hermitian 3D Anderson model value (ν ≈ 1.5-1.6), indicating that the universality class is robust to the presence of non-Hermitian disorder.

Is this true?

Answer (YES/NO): NO